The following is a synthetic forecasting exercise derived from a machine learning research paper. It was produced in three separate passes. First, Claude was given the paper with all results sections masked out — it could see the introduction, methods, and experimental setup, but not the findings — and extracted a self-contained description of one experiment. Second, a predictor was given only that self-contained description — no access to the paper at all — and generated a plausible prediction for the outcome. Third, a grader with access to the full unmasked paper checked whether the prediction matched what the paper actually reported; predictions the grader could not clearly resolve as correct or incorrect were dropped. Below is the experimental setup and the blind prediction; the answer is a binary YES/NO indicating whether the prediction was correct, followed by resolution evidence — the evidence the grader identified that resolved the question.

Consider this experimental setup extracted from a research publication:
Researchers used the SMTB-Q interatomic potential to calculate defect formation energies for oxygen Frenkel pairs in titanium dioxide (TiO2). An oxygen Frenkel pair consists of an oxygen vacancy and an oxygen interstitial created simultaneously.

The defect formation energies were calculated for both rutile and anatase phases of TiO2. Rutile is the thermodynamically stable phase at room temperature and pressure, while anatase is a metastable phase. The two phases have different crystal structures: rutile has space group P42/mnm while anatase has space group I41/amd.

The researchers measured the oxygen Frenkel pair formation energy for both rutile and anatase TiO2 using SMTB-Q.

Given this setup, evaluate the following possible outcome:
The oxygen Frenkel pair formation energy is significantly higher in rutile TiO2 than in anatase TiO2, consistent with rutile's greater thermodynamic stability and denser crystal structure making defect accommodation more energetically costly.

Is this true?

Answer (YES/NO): YES